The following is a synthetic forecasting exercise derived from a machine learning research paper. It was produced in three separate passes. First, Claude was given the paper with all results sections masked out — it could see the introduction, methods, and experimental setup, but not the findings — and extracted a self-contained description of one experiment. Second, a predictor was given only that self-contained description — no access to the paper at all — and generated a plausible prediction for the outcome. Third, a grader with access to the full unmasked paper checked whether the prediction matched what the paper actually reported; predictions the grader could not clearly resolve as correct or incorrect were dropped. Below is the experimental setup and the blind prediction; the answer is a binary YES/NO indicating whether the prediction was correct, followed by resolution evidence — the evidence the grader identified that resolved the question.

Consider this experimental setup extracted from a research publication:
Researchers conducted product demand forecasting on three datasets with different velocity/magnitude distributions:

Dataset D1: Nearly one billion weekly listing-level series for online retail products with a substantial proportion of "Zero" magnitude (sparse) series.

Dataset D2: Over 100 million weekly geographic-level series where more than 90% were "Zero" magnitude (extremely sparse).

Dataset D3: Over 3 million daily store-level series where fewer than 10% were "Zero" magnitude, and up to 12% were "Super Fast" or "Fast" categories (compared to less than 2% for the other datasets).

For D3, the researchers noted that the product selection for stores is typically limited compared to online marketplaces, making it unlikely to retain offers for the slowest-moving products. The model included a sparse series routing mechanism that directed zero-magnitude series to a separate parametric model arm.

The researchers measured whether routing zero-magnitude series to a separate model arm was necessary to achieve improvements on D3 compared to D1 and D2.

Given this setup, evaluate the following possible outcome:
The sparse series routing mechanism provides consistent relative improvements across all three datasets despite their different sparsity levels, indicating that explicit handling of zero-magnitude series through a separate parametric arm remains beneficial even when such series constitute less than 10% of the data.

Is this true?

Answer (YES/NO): NO